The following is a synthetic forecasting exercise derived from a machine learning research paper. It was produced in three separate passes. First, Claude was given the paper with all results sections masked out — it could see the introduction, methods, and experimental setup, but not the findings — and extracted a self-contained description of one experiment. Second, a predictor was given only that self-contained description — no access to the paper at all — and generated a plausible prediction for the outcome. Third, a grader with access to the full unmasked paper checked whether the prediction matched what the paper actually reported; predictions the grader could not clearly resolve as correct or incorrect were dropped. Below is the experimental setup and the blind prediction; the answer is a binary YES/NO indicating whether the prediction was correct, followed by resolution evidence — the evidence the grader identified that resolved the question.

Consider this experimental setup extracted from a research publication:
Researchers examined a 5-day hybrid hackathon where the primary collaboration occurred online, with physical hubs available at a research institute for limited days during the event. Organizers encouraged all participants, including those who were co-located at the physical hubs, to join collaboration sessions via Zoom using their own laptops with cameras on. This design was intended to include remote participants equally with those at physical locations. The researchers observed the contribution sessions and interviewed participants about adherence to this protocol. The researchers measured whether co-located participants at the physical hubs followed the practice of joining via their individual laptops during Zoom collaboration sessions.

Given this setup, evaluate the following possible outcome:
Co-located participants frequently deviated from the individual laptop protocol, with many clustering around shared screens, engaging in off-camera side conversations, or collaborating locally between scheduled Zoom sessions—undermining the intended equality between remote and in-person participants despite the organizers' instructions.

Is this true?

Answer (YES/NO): NO